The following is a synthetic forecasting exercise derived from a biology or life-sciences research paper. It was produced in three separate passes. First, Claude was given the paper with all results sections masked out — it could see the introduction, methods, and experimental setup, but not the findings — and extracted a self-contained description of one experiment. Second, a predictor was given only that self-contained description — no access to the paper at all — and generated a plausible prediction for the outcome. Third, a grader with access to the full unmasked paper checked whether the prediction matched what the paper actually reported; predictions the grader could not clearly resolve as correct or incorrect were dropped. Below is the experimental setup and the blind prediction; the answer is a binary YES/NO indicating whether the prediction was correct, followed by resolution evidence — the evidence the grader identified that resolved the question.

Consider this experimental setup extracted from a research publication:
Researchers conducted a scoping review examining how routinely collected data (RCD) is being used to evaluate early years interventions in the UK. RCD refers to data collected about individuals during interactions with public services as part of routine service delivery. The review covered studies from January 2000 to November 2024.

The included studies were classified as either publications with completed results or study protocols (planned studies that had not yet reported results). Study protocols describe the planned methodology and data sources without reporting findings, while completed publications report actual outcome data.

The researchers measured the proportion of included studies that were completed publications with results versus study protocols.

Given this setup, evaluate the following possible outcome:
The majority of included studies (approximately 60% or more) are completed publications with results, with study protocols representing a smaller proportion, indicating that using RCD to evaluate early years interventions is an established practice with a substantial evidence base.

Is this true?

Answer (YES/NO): NO